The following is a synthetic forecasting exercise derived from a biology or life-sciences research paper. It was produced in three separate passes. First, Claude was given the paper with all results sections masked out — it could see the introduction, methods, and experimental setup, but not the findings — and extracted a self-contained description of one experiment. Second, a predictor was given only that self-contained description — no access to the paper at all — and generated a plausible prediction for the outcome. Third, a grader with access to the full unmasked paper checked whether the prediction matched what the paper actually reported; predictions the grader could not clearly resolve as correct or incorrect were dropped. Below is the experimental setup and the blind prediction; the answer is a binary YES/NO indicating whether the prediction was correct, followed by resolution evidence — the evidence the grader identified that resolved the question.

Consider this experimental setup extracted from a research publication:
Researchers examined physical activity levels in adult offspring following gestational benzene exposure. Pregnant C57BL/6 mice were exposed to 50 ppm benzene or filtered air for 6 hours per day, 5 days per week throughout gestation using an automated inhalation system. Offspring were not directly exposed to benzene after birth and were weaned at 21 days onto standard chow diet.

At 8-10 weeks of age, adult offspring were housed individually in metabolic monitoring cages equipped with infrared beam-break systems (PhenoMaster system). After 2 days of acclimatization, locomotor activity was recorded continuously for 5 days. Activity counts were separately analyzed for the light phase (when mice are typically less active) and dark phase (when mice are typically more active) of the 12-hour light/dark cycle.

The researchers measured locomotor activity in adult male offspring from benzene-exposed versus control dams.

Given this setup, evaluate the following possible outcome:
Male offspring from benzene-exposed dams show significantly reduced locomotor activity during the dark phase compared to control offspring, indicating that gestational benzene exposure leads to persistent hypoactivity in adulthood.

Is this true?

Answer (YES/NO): NO